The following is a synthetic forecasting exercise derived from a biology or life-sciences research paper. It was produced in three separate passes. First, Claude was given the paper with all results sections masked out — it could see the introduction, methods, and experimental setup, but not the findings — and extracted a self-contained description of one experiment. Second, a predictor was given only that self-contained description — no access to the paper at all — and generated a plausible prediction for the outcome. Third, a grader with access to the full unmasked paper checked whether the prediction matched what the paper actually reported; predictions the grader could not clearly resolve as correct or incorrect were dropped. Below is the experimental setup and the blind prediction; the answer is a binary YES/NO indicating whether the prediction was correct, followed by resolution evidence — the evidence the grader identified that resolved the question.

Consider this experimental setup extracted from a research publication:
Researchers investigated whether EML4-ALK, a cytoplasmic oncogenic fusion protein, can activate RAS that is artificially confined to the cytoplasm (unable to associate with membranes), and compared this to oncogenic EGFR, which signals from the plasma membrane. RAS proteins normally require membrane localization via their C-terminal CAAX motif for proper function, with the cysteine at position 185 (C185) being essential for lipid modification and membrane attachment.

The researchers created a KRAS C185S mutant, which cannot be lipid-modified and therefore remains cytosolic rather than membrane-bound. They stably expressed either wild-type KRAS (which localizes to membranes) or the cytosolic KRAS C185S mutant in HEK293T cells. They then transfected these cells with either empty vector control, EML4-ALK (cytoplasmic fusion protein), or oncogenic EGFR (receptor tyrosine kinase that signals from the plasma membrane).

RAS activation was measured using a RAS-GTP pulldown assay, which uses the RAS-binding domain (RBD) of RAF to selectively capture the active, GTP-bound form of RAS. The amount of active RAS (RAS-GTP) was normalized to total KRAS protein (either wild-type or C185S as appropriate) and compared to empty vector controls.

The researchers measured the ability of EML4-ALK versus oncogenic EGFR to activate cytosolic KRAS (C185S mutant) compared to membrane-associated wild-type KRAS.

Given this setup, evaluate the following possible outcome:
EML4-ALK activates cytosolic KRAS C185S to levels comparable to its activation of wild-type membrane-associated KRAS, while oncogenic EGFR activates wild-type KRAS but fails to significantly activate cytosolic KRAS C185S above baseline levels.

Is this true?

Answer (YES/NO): YES